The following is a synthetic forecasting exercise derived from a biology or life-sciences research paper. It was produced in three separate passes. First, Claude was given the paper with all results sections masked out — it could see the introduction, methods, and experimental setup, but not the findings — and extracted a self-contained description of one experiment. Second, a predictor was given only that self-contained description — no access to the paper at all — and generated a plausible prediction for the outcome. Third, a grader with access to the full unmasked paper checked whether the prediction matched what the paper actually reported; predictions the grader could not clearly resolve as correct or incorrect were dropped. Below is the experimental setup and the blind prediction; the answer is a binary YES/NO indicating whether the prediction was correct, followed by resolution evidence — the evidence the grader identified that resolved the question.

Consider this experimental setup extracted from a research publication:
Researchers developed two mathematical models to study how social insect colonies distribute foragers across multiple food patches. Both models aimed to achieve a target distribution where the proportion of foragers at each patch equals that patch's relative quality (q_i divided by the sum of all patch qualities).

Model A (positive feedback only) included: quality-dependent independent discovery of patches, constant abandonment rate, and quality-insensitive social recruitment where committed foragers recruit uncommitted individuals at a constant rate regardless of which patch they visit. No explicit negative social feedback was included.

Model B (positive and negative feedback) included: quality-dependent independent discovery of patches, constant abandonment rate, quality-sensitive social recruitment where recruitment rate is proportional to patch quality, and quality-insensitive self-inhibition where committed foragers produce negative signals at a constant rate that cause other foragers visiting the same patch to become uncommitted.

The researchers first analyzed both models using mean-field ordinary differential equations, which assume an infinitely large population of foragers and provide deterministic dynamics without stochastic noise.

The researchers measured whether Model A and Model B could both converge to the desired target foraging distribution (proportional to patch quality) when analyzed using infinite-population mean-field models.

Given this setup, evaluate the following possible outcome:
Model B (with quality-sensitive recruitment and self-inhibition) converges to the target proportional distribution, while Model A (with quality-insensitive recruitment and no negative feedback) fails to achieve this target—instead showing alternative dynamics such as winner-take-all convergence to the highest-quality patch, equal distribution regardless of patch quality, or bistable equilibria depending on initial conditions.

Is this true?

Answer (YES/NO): NO